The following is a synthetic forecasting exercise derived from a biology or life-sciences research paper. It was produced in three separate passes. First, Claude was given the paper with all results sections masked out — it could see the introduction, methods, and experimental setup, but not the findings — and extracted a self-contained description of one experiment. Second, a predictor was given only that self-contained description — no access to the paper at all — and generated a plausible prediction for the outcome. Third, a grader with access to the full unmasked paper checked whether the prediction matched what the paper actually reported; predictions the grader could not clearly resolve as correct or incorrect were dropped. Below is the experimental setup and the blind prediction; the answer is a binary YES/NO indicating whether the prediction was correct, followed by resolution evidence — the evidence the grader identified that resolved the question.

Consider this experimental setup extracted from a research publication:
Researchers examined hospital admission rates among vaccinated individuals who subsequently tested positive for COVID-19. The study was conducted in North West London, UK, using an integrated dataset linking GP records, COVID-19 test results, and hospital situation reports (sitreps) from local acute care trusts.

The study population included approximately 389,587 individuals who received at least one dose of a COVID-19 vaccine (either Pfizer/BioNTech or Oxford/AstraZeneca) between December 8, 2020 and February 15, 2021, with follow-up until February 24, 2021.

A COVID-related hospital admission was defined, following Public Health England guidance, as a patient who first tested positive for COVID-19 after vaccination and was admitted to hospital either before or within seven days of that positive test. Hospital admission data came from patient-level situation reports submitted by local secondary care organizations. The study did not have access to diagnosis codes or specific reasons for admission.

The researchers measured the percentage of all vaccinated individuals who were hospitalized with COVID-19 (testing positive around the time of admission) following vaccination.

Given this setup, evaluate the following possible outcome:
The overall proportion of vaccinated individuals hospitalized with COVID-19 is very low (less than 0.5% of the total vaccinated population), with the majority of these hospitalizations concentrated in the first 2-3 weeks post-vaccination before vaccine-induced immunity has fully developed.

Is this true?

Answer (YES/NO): YES